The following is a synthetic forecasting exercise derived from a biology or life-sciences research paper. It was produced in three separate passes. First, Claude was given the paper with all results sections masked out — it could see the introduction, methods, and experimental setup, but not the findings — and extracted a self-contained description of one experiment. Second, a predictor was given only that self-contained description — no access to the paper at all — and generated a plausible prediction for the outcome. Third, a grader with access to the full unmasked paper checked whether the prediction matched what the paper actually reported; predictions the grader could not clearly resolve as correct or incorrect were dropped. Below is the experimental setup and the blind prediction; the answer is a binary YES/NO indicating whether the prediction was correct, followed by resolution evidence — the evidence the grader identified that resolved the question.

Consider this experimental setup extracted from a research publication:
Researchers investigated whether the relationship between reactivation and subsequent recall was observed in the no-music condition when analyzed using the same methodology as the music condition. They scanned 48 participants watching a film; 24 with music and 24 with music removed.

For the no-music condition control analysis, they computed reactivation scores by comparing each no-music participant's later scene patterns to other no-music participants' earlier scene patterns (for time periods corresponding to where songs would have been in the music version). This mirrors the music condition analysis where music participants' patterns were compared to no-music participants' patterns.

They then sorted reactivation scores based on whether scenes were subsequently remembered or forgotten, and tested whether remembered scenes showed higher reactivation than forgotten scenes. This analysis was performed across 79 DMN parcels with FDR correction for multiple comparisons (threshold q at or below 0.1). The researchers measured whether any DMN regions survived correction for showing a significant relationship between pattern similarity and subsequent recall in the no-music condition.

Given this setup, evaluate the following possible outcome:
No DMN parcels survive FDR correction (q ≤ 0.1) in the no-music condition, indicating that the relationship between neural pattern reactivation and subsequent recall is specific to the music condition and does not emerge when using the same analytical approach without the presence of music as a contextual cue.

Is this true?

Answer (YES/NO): YES